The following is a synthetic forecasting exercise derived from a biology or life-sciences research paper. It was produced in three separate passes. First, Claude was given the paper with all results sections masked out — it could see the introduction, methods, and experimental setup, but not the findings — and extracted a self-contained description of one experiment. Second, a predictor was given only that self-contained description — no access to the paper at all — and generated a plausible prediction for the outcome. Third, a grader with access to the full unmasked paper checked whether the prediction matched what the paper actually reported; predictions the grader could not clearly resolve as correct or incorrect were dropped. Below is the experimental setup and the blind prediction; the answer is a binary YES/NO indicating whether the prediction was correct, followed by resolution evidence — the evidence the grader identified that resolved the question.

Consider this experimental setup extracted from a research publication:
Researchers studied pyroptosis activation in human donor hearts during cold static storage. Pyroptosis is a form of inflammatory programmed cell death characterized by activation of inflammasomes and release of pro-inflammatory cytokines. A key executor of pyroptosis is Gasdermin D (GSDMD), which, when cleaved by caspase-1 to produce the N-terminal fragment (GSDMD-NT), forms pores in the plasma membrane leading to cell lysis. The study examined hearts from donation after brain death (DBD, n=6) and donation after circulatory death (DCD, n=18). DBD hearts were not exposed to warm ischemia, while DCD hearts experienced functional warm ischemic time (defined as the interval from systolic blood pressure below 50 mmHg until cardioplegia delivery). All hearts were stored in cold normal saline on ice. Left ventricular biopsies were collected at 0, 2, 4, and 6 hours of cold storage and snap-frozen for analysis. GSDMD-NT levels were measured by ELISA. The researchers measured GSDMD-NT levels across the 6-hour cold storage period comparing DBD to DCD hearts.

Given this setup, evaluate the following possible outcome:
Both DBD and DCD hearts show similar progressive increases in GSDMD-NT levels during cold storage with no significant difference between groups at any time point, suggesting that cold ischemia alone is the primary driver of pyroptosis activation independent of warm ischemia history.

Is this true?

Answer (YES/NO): NO